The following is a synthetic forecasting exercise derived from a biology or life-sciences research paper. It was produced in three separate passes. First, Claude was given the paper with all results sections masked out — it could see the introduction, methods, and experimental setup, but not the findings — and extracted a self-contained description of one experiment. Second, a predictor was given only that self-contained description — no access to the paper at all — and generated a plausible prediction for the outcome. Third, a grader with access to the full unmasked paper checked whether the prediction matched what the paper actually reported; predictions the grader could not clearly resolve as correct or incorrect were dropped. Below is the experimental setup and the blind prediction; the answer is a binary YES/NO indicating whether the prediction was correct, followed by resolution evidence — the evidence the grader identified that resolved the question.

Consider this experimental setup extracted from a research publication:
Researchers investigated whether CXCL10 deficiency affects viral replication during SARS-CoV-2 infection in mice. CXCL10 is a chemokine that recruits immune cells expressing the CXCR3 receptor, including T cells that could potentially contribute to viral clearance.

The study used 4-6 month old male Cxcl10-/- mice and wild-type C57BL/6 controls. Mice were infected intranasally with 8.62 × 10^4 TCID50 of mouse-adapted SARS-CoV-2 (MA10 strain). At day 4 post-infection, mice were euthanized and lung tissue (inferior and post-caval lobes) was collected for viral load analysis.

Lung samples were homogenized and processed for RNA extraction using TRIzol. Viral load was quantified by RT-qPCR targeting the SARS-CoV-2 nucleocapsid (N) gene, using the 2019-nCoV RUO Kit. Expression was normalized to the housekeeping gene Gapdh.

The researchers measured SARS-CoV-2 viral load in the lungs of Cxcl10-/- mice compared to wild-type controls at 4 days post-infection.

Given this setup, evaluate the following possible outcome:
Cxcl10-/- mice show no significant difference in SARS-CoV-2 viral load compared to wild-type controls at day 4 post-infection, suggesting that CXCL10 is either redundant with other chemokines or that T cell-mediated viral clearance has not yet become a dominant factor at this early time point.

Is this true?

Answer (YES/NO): YES